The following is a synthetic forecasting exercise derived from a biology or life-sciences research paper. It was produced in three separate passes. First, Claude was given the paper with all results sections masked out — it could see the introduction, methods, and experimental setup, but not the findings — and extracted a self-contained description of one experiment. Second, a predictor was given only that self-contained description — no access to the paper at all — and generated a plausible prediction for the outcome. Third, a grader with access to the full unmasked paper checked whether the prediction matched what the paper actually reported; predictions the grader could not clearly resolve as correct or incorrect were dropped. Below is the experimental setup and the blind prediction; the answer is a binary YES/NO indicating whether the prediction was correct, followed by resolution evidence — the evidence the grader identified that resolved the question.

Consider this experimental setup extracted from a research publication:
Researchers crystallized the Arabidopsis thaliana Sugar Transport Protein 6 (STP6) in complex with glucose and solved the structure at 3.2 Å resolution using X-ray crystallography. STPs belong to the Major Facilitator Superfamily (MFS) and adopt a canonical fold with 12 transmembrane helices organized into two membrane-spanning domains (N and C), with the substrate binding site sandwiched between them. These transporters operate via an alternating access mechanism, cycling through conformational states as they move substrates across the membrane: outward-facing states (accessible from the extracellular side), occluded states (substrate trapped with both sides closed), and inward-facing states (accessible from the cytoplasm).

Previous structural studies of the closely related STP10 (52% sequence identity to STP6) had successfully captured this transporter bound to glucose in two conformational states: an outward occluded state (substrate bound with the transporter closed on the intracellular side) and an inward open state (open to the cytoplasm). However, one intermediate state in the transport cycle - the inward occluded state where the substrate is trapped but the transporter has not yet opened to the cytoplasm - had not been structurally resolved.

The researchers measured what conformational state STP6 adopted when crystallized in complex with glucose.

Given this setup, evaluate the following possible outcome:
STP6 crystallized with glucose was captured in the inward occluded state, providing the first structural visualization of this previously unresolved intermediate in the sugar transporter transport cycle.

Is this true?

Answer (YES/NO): YES